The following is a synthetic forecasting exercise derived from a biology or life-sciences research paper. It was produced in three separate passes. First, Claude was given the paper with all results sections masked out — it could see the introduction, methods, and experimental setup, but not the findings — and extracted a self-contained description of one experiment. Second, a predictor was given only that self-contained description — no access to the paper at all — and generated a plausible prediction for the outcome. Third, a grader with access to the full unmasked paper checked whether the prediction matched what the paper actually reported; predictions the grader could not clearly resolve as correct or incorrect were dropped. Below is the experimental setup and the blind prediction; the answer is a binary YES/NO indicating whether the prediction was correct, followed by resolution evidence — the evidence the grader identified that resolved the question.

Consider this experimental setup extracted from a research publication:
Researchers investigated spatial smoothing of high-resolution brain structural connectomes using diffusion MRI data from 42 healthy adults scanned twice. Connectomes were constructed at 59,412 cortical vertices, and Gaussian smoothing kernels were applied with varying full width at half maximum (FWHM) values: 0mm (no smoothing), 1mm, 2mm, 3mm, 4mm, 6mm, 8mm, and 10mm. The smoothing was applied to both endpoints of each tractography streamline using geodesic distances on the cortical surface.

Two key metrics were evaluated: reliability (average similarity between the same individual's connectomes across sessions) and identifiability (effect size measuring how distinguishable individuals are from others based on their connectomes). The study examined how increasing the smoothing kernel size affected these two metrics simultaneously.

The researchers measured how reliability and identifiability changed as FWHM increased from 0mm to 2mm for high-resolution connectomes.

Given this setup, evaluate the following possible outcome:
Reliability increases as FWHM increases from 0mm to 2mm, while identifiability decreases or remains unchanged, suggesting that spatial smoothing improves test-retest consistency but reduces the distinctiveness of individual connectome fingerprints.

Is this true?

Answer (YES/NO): NO